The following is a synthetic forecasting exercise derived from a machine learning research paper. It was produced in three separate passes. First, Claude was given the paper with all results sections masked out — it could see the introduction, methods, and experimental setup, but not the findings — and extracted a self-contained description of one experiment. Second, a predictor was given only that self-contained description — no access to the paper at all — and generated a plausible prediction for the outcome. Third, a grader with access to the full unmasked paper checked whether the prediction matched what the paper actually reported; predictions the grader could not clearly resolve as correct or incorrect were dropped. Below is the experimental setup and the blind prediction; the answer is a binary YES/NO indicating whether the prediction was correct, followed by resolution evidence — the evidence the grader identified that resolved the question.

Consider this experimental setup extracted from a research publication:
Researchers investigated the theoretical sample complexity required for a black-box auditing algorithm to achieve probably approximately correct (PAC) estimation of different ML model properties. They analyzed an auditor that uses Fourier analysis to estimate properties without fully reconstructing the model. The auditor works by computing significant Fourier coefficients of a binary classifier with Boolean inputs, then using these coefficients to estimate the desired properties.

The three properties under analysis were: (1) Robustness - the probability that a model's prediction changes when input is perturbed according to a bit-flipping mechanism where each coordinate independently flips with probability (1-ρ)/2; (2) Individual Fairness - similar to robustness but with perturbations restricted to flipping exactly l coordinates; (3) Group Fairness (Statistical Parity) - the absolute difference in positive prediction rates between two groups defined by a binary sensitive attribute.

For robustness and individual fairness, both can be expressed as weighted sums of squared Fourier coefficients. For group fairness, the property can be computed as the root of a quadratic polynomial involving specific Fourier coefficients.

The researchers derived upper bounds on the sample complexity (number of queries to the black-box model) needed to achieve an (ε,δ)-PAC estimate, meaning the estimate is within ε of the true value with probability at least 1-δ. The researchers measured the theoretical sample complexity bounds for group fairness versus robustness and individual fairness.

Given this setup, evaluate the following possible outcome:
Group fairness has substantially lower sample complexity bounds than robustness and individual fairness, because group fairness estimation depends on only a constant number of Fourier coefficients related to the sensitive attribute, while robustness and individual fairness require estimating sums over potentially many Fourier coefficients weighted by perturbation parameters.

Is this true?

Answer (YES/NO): NO